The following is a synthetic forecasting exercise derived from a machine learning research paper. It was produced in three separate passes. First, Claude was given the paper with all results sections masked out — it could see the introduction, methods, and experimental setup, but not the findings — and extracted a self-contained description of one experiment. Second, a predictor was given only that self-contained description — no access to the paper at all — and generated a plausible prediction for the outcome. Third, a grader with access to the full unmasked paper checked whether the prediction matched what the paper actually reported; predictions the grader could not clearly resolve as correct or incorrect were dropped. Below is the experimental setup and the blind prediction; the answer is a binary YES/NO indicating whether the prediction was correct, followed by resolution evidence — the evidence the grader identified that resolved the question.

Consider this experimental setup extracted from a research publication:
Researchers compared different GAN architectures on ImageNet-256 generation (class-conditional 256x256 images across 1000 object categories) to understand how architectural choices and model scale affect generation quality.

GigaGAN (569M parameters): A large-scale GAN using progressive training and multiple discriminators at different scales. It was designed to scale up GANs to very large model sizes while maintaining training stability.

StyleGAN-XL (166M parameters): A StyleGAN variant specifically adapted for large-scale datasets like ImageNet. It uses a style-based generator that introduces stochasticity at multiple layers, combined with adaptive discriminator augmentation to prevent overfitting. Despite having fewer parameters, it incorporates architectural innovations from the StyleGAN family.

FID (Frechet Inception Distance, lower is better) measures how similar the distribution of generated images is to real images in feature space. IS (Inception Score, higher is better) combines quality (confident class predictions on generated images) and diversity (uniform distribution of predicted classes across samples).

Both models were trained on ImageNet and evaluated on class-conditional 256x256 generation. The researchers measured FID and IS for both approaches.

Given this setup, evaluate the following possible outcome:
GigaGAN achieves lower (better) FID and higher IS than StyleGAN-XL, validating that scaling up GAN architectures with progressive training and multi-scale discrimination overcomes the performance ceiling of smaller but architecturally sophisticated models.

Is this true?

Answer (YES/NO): NO